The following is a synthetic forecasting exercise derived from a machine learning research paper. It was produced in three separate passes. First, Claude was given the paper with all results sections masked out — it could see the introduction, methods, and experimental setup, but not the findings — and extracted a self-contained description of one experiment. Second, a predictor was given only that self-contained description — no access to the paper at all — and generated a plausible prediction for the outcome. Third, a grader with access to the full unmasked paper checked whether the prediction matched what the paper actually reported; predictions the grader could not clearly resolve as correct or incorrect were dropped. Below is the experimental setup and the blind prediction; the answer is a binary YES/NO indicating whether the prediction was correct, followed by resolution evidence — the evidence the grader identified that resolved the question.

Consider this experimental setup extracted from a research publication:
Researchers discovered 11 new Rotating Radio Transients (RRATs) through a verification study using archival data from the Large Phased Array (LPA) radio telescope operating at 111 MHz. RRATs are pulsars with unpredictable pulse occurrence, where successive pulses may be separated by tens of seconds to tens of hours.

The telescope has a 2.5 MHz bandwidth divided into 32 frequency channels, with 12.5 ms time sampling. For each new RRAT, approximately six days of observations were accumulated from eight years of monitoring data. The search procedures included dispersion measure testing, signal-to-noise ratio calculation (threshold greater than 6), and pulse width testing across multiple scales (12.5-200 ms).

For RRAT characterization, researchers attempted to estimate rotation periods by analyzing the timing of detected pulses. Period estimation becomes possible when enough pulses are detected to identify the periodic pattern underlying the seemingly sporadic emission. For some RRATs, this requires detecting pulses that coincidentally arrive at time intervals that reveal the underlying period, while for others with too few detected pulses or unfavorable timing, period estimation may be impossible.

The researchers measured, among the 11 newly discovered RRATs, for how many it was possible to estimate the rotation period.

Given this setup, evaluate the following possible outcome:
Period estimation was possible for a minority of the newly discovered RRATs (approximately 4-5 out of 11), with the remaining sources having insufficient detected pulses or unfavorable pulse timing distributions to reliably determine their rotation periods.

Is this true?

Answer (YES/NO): NO